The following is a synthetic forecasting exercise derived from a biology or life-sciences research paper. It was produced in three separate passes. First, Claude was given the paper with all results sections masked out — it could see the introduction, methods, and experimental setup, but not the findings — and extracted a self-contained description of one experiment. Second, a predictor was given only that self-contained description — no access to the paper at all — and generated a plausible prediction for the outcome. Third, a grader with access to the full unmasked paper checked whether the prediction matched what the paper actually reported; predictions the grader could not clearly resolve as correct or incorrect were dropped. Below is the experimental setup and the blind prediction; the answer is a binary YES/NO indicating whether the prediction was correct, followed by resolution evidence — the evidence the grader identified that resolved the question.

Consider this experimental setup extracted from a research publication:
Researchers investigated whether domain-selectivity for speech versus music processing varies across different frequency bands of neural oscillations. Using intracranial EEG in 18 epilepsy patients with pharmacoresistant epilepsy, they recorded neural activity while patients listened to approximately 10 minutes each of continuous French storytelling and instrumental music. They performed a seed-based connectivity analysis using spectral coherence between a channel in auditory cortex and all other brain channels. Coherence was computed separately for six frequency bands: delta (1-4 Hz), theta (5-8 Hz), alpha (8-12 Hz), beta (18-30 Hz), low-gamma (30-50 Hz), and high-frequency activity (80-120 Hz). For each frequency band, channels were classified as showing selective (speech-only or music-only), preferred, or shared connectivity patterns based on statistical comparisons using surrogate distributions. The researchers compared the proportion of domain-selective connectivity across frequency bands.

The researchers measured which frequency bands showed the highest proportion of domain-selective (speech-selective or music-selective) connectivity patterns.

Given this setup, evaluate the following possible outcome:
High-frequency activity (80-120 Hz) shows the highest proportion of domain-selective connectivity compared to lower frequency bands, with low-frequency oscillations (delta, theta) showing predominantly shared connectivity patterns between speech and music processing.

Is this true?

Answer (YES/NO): NO